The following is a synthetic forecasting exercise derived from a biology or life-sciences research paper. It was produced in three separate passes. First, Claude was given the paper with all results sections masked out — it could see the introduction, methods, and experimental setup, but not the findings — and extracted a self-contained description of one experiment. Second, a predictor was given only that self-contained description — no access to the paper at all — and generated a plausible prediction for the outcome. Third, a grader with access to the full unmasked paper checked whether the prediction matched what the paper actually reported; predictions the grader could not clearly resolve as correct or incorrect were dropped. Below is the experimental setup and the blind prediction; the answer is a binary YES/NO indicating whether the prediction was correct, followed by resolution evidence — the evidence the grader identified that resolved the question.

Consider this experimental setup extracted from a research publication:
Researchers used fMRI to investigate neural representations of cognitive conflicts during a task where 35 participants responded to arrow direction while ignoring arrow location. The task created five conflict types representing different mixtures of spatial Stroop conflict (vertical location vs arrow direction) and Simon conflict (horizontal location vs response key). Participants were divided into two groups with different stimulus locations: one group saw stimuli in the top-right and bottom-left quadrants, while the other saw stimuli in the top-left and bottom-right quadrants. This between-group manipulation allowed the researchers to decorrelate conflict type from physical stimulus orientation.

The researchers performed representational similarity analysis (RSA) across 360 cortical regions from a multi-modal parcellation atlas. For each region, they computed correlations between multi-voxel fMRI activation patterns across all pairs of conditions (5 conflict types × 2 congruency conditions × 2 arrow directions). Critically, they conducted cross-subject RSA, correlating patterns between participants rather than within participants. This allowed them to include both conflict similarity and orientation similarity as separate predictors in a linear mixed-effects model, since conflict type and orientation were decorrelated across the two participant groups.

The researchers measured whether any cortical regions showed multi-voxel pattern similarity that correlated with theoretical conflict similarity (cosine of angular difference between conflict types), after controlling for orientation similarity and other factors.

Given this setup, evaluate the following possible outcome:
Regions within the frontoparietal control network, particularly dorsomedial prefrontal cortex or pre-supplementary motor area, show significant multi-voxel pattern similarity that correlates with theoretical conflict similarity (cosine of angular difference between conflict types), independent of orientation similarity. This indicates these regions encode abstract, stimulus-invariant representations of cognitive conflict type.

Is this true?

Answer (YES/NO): NO